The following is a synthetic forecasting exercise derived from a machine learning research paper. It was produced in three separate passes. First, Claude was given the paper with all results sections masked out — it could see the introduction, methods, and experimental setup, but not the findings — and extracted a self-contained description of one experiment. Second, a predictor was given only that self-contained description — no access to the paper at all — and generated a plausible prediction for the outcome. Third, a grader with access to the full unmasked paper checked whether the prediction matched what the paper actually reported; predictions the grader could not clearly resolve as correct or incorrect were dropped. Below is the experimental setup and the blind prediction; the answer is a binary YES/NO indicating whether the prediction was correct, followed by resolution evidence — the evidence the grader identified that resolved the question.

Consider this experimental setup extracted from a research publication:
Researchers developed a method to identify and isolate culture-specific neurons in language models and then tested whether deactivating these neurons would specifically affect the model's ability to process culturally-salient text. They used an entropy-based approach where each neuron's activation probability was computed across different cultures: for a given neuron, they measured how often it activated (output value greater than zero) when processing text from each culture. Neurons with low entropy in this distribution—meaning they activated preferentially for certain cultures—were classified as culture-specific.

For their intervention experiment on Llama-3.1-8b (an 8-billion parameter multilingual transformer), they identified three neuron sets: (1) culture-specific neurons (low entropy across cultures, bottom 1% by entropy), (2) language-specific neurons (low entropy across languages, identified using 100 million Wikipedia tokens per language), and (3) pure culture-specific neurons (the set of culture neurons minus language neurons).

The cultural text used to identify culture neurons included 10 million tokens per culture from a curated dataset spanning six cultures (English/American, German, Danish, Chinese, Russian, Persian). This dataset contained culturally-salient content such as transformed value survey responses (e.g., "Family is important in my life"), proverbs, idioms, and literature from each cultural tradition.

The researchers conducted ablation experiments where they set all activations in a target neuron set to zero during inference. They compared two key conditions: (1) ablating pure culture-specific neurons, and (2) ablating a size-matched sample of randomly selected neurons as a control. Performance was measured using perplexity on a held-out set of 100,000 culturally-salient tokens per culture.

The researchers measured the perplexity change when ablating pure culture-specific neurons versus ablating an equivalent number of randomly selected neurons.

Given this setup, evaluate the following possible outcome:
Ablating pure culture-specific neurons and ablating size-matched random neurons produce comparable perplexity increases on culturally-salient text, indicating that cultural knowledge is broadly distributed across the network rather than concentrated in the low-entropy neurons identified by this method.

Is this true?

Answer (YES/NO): NO